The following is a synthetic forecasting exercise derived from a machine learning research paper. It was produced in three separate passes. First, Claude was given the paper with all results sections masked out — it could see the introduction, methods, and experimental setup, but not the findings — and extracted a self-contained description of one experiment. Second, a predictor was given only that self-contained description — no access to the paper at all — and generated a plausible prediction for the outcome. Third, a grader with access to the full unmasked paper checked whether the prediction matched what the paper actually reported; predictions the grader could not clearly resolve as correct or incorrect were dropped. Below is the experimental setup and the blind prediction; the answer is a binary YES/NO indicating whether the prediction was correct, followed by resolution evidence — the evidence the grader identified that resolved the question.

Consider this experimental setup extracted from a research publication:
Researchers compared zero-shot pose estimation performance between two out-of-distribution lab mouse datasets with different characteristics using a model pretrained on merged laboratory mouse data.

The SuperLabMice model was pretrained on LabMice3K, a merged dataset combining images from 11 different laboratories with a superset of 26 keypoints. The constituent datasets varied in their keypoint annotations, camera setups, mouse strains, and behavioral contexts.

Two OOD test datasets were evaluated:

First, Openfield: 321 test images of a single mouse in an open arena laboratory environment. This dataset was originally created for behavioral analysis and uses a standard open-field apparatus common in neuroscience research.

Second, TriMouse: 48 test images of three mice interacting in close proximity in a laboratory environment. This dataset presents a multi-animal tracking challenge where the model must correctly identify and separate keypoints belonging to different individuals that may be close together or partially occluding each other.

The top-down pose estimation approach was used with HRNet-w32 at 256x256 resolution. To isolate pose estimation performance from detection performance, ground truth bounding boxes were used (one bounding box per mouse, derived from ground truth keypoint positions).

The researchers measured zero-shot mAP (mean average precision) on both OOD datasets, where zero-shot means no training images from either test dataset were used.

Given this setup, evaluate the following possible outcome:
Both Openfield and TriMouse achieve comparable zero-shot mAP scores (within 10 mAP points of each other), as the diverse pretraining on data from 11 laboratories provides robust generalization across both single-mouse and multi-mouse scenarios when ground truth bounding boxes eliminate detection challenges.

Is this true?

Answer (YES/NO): NO